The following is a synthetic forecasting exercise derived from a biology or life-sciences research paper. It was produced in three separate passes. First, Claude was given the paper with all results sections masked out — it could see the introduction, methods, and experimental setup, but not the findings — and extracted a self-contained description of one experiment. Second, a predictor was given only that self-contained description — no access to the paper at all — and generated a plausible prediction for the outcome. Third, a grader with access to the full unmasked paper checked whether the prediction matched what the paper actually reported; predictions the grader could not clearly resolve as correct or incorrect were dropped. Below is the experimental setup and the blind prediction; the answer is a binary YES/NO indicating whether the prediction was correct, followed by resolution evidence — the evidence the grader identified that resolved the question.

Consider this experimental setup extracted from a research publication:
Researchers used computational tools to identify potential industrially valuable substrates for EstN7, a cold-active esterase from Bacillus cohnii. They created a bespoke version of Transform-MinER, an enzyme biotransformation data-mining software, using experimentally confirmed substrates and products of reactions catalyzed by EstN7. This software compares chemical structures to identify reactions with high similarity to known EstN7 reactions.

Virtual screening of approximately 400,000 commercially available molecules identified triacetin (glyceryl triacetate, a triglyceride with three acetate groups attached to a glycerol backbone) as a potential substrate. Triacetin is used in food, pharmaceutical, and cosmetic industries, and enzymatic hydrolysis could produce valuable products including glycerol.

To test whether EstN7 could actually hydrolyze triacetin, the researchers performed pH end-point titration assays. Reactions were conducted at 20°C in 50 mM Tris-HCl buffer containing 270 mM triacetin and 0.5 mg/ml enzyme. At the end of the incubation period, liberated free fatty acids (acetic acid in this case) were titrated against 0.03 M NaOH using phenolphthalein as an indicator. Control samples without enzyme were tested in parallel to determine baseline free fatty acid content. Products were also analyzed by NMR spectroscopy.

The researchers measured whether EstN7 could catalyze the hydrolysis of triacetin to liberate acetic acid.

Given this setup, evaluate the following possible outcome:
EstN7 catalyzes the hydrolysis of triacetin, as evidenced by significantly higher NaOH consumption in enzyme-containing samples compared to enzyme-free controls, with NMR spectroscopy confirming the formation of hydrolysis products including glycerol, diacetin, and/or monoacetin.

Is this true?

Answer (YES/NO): NO